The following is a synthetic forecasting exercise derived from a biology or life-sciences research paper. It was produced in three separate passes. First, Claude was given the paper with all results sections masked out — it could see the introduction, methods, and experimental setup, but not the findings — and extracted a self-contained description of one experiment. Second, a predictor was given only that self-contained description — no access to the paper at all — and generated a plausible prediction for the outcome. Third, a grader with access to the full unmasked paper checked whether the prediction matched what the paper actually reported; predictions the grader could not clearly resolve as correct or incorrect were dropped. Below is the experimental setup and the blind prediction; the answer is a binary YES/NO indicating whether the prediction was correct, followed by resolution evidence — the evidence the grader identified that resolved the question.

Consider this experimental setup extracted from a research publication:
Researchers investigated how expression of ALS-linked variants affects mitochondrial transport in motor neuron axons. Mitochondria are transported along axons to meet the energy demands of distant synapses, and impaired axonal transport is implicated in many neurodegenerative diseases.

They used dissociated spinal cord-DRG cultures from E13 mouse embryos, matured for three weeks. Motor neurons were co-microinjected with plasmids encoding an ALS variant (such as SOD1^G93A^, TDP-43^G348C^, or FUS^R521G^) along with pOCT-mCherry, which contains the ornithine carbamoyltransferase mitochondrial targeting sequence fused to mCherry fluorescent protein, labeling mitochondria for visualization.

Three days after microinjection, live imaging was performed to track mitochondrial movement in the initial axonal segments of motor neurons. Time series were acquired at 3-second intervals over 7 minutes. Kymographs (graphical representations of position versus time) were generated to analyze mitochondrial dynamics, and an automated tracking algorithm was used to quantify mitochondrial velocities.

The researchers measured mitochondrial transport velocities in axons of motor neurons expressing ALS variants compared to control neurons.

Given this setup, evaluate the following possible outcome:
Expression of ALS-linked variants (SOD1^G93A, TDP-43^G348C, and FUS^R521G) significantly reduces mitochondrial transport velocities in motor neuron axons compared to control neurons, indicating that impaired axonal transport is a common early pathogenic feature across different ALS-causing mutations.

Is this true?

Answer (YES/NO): YES